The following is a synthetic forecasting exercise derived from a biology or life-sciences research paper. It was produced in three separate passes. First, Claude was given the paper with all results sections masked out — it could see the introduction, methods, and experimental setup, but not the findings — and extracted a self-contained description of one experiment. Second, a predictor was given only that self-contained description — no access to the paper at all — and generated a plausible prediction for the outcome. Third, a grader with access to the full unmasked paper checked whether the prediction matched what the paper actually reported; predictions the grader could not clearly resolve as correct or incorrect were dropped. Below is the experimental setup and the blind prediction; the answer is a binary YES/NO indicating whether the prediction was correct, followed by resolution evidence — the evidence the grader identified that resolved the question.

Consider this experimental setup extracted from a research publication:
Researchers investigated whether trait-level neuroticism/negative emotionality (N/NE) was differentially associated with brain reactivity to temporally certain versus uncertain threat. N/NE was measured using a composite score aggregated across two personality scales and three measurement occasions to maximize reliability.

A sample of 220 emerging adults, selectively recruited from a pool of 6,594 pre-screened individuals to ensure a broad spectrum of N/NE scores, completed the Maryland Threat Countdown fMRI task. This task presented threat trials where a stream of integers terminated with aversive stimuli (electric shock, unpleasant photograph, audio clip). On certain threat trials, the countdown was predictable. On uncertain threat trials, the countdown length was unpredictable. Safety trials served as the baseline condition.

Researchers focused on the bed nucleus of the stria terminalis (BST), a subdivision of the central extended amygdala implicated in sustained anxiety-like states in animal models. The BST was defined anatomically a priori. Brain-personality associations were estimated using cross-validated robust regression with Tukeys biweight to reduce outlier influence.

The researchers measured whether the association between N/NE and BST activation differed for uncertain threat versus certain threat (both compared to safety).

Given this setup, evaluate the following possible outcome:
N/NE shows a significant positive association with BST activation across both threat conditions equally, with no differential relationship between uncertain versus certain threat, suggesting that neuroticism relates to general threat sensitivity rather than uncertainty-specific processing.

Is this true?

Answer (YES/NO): NO